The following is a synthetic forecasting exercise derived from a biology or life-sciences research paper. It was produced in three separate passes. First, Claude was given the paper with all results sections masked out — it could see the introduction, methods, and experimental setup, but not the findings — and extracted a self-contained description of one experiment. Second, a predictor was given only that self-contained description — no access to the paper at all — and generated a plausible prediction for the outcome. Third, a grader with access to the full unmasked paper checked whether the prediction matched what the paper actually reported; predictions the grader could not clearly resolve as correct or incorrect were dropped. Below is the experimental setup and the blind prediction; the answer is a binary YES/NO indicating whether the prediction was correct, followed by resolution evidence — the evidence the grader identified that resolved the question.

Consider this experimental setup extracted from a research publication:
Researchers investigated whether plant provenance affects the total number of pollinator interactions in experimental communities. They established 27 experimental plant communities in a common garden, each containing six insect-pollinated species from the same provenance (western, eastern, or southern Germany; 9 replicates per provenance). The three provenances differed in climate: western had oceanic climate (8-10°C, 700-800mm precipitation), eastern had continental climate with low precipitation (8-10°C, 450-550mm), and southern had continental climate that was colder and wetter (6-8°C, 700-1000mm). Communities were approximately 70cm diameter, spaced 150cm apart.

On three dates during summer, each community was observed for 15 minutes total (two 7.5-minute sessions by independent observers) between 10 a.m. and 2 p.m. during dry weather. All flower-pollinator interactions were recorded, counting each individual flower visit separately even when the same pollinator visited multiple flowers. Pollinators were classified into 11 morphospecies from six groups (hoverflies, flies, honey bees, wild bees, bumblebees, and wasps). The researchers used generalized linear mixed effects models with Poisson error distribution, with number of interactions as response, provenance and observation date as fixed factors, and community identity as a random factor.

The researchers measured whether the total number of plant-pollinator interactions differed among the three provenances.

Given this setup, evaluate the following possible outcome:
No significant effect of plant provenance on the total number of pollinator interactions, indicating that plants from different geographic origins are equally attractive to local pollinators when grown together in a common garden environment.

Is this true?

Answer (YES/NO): NO